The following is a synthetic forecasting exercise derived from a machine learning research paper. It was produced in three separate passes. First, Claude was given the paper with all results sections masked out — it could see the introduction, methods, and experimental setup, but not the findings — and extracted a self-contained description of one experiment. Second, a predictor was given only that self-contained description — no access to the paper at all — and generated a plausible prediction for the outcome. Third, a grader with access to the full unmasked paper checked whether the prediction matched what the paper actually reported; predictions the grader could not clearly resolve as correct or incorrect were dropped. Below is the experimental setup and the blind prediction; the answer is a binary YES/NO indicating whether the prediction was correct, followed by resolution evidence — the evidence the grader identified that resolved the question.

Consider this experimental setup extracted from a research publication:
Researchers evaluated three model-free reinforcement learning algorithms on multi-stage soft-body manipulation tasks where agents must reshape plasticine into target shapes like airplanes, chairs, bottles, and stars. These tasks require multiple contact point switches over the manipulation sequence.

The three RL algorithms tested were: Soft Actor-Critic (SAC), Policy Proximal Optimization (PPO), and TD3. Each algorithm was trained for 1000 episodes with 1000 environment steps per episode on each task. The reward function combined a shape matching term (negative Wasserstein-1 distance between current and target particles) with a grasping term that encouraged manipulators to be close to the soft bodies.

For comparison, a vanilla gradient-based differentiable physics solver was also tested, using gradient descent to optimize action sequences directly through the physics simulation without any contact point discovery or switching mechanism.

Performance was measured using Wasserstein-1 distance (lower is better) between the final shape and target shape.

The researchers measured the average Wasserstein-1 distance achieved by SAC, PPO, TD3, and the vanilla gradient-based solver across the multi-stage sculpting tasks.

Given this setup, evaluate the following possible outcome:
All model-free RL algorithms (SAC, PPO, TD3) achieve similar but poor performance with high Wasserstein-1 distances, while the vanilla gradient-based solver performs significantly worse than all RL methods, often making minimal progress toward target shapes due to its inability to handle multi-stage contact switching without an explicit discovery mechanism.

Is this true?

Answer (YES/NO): NO